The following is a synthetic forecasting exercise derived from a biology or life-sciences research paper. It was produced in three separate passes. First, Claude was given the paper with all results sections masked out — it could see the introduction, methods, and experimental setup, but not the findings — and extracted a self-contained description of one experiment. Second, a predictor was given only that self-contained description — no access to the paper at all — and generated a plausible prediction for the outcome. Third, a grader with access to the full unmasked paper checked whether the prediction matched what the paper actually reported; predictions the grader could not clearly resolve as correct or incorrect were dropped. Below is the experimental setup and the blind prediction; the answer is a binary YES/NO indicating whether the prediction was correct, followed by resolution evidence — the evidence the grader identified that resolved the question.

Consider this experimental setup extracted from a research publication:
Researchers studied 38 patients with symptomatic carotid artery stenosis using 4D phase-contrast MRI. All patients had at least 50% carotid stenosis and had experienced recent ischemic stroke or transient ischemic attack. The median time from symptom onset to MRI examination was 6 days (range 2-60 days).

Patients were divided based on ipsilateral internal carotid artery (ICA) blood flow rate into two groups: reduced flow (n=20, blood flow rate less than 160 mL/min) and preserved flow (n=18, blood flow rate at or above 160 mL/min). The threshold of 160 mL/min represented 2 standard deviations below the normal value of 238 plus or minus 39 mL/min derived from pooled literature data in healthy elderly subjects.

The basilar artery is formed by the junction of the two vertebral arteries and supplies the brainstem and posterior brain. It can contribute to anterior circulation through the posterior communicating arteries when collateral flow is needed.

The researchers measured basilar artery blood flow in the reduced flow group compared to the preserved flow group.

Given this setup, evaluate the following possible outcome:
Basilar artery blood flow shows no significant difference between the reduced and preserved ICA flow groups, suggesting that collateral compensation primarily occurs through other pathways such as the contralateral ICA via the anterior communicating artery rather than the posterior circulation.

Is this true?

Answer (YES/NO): YES